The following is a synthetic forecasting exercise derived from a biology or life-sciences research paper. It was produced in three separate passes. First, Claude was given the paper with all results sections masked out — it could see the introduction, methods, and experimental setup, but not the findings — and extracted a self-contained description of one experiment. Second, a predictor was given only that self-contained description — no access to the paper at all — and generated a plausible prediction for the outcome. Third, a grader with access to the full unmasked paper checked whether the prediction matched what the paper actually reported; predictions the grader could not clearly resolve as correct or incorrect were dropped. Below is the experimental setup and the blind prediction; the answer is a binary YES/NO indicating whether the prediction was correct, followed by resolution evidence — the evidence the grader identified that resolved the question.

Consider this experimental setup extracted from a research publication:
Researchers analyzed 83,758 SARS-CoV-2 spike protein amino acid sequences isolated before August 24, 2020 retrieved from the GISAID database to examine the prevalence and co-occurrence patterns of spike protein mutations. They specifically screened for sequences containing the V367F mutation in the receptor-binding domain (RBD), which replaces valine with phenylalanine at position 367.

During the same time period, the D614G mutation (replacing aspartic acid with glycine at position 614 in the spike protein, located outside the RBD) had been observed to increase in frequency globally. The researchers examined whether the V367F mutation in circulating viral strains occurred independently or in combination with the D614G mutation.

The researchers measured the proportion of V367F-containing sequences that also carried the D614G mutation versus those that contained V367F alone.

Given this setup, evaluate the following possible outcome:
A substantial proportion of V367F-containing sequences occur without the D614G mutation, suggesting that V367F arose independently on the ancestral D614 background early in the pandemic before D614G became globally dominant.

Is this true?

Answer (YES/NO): YES